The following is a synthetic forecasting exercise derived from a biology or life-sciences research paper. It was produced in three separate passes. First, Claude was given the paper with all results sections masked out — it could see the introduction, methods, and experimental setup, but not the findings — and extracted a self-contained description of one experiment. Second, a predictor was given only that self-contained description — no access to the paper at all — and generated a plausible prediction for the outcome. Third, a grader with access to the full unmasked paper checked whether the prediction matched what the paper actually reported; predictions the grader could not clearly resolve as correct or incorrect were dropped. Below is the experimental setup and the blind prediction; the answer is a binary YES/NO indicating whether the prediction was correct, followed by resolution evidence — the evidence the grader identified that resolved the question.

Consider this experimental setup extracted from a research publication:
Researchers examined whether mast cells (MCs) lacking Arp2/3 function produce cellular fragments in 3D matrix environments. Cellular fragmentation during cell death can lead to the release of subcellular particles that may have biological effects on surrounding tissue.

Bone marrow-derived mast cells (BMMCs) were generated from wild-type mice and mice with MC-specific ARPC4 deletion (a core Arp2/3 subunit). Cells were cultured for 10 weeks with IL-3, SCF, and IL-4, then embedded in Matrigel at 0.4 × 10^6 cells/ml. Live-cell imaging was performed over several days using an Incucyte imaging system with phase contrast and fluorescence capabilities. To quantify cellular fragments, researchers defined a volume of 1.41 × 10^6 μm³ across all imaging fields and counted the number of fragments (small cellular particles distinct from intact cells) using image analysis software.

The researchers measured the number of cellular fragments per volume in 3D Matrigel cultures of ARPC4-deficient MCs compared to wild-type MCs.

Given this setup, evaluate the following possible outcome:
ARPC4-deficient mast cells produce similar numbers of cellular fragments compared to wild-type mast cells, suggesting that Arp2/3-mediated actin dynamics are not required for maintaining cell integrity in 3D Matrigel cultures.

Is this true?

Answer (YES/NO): NO